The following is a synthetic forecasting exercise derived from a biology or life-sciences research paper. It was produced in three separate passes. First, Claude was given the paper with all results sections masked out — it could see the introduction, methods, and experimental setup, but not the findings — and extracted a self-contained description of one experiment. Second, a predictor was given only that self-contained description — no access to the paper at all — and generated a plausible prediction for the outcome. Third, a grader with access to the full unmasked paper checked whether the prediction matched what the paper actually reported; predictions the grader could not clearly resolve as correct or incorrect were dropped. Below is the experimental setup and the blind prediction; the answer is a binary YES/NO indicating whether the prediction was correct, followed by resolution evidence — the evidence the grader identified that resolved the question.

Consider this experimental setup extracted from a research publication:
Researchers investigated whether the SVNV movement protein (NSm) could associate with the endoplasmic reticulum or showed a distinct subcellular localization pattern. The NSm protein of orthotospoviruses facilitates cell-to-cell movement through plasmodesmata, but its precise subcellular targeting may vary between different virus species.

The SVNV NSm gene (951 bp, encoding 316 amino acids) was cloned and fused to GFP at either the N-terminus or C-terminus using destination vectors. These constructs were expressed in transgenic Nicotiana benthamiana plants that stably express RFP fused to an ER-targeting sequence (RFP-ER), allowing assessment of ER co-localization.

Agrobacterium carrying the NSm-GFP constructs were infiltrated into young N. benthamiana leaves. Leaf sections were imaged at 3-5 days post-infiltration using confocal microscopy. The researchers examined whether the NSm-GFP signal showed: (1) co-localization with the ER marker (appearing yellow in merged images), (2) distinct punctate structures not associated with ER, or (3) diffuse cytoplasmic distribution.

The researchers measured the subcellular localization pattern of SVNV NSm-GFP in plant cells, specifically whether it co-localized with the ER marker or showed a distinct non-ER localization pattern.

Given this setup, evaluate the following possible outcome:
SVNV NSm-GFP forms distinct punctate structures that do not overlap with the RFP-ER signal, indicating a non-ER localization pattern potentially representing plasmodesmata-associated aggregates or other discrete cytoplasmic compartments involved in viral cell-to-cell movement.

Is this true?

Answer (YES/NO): NO